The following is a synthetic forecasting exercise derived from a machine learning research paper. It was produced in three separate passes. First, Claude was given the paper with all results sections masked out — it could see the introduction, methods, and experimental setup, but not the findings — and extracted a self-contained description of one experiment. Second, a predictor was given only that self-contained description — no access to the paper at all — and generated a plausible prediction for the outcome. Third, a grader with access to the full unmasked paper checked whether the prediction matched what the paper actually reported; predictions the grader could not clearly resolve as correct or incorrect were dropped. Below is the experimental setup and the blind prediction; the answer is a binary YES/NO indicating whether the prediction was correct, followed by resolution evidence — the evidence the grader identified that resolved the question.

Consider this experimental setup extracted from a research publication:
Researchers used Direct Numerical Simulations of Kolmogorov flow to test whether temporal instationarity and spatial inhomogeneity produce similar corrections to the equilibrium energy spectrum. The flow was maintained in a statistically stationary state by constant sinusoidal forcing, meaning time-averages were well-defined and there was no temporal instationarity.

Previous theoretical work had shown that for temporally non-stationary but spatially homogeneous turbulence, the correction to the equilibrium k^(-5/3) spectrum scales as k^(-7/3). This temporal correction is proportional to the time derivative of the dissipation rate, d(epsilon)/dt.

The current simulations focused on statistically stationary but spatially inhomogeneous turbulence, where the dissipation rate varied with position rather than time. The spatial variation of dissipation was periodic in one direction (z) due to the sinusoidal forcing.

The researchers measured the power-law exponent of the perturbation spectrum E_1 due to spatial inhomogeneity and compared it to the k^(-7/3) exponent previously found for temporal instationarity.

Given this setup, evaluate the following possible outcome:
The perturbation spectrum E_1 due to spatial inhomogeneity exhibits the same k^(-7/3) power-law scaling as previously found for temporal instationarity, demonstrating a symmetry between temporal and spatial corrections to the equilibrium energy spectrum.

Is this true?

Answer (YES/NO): YES